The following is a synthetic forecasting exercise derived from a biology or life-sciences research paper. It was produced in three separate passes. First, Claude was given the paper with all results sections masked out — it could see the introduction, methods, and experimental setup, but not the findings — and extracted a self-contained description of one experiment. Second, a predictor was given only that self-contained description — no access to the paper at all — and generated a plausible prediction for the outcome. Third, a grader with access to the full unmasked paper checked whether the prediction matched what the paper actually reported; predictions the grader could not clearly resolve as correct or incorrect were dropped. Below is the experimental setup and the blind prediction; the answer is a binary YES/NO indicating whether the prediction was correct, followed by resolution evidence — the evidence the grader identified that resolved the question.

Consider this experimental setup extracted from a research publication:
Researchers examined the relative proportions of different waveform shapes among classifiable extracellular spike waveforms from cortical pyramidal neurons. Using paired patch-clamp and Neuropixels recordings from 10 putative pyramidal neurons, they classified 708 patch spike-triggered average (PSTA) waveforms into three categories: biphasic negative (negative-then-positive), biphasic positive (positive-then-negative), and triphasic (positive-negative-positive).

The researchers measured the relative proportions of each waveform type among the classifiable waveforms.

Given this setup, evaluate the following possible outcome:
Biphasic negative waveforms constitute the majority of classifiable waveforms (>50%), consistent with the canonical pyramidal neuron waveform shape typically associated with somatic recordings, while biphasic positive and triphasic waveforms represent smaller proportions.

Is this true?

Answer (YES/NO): NO